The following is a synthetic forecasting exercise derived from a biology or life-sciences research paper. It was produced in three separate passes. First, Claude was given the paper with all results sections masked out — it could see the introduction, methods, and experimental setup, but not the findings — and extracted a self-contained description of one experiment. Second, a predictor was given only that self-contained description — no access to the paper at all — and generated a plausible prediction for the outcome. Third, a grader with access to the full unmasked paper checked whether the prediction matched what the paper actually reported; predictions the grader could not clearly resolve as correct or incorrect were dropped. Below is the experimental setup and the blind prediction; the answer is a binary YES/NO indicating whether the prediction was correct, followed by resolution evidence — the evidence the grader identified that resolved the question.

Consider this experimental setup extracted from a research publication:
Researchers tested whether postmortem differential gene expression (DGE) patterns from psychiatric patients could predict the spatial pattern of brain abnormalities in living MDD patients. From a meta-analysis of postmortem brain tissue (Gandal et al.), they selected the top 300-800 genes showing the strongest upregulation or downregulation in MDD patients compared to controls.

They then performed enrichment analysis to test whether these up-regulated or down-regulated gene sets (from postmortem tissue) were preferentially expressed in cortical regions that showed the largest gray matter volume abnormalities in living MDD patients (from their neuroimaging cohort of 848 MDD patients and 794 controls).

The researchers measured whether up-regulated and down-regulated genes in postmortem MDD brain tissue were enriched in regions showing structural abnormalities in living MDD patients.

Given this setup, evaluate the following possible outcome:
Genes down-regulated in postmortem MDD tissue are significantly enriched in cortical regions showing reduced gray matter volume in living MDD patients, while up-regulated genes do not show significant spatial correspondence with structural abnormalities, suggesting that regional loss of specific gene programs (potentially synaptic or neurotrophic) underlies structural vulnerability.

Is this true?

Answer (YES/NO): YES